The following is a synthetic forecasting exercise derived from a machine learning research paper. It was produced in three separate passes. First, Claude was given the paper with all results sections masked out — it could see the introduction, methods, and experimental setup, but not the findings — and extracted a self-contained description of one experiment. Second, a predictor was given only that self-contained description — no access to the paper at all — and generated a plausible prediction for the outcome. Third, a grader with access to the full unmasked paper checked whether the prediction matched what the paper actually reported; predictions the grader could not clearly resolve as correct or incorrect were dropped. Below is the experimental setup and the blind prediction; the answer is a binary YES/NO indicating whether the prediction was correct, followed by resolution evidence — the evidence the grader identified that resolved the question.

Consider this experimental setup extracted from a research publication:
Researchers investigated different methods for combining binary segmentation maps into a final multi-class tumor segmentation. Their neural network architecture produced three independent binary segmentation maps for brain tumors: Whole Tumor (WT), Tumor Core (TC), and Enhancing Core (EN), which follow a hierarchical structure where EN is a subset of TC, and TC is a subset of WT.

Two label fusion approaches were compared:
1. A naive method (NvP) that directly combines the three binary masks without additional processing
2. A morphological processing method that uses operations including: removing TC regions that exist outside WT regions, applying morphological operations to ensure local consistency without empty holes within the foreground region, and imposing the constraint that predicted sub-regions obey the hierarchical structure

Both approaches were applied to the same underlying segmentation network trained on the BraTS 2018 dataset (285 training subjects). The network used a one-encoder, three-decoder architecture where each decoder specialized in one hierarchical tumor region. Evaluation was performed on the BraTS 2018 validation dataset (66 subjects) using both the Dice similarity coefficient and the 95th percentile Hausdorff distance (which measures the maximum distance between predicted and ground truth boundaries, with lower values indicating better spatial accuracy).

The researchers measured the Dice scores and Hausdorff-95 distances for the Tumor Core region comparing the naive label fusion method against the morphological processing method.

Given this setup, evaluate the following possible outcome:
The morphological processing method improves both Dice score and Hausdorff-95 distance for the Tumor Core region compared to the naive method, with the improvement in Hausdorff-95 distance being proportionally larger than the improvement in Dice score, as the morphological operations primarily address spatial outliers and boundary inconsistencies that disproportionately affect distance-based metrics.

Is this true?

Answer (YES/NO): YES